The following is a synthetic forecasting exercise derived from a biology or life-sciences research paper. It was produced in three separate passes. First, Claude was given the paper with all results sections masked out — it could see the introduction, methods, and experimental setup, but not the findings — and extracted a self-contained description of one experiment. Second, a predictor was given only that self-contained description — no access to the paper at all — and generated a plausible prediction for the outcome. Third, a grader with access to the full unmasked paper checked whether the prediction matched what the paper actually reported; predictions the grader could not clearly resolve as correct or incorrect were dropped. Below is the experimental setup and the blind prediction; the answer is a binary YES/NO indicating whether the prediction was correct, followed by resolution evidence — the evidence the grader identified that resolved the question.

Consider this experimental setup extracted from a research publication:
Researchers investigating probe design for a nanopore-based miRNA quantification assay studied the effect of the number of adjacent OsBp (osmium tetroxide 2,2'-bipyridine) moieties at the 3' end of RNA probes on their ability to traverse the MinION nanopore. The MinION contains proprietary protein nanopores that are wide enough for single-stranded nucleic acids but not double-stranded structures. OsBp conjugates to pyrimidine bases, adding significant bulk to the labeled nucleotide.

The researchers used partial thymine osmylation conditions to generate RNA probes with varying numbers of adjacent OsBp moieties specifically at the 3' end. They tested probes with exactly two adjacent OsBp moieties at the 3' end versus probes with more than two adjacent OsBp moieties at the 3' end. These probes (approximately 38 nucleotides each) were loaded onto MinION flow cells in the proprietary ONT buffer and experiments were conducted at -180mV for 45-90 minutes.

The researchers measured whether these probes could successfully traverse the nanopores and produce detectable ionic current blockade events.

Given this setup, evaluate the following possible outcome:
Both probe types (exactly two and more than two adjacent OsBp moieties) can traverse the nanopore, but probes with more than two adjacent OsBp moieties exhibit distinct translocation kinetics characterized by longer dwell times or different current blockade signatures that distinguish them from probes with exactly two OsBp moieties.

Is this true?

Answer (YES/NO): NO